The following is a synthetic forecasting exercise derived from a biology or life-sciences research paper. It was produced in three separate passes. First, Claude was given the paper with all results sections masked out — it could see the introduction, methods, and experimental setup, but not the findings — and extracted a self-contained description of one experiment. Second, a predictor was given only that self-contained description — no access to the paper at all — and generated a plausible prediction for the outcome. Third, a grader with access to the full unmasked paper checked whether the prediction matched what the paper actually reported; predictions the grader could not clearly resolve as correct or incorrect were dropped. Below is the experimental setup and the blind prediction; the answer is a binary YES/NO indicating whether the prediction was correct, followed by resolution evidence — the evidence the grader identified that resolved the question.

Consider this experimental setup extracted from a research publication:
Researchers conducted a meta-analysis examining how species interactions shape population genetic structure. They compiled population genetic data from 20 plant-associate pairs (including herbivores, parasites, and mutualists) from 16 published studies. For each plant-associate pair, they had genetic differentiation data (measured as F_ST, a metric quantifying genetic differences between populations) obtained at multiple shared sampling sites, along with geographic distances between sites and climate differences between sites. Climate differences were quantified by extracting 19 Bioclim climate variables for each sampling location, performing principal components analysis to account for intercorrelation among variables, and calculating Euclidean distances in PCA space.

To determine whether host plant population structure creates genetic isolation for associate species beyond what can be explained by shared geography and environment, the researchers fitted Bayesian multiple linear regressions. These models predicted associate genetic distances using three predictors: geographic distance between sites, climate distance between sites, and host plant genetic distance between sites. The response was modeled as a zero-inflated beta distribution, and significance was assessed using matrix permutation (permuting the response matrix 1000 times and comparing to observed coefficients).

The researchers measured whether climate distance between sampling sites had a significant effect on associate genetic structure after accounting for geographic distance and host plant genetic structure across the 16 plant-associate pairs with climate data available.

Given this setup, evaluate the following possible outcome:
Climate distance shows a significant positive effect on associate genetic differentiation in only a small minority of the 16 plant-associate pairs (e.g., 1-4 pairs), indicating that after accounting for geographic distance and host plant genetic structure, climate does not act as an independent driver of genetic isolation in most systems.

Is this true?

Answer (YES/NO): YES